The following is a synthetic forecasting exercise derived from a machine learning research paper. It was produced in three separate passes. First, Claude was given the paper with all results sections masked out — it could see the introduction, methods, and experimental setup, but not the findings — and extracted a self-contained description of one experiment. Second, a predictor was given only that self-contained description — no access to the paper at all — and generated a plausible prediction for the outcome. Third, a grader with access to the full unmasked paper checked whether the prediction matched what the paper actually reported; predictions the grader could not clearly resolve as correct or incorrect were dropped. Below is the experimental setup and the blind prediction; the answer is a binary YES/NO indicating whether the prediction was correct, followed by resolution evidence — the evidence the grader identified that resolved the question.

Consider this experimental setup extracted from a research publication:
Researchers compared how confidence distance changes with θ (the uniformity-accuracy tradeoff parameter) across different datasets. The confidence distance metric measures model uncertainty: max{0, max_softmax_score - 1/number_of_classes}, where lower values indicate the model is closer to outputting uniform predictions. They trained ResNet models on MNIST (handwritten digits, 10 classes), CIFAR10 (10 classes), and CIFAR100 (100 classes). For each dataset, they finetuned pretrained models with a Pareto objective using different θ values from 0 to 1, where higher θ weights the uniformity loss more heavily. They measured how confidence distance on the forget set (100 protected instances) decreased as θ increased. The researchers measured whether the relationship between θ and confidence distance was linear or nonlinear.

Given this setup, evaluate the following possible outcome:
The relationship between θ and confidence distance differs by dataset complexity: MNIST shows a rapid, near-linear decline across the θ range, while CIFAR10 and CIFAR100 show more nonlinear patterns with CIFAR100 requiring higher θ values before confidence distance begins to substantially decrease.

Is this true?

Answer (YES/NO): NO